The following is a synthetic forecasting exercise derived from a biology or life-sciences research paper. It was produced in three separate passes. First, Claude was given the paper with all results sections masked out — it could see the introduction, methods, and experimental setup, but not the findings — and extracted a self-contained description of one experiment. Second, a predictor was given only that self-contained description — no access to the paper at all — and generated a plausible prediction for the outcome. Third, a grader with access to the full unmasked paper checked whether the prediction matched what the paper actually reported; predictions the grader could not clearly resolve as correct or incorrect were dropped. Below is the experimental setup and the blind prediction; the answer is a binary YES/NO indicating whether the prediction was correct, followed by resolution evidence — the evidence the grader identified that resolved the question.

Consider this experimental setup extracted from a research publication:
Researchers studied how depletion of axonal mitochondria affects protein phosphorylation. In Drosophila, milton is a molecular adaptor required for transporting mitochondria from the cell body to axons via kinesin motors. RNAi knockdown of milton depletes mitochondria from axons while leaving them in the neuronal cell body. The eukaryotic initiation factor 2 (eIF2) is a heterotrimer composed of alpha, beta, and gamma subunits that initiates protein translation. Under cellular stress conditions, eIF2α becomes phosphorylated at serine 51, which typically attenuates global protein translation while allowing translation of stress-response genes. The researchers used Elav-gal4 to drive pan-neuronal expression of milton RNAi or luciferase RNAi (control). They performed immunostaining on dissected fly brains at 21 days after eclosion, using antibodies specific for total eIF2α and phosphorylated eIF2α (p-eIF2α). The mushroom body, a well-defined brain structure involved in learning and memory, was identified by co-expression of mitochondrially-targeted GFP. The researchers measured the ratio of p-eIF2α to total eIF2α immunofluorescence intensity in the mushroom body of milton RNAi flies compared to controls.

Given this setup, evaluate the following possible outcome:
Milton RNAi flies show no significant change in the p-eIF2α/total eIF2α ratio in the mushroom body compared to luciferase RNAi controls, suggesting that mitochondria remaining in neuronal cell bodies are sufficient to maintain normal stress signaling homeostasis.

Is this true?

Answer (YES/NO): NO